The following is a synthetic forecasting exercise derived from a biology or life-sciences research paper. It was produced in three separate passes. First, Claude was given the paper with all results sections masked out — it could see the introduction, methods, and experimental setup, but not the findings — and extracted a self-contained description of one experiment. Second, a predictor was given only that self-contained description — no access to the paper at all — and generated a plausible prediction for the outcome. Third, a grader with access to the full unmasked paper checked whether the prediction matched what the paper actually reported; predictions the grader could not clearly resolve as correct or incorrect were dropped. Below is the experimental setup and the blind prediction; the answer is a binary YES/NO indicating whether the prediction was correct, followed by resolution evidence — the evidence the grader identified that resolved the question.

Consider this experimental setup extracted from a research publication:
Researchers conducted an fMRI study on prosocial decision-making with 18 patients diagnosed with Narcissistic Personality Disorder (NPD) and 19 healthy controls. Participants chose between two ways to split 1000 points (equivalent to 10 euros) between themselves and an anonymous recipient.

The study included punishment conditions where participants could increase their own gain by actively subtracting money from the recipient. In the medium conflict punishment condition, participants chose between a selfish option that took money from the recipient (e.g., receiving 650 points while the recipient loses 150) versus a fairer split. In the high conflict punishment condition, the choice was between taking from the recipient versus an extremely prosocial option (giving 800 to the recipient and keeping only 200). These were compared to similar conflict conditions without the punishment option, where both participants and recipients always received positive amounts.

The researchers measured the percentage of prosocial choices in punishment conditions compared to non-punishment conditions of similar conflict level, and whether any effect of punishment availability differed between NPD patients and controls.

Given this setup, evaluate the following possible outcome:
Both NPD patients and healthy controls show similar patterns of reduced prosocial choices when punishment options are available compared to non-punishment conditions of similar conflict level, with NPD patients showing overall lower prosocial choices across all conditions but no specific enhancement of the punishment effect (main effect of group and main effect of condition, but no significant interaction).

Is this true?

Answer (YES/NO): NO